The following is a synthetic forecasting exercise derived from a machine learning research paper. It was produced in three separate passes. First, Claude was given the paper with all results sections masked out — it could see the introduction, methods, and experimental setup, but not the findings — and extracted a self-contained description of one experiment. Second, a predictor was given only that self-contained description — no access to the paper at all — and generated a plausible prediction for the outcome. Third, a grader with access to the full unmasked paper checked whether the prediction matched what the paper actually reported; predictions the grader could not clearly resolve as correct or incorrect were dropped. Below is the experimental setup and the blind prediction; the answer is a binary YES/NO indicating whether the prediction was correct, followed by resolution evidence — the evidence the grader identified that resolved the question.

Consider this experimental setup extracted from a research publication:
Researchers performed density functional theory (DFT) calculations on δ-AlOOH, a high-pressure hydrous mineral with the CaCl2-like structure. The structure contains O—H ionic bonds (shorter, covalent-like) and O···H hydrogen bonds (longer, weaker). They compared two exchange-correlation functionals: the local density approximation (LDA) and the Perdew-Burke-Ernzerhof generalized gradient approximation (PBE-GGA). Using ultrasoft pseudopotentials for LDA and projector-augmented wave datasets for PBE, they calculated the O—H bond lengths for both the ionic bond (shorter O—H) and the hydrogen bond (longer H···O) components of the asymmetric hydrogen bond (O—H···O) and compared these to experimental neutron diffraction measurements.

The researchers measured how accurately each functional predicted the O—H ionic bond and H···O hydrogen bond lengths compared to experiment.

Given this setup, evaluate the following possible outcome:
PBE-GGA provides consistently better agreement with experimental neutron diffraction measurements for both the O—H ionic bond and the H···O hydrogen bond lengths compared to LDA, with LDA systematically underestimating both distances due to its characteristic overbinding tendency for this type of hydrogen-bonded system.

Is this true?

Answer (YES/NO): NO